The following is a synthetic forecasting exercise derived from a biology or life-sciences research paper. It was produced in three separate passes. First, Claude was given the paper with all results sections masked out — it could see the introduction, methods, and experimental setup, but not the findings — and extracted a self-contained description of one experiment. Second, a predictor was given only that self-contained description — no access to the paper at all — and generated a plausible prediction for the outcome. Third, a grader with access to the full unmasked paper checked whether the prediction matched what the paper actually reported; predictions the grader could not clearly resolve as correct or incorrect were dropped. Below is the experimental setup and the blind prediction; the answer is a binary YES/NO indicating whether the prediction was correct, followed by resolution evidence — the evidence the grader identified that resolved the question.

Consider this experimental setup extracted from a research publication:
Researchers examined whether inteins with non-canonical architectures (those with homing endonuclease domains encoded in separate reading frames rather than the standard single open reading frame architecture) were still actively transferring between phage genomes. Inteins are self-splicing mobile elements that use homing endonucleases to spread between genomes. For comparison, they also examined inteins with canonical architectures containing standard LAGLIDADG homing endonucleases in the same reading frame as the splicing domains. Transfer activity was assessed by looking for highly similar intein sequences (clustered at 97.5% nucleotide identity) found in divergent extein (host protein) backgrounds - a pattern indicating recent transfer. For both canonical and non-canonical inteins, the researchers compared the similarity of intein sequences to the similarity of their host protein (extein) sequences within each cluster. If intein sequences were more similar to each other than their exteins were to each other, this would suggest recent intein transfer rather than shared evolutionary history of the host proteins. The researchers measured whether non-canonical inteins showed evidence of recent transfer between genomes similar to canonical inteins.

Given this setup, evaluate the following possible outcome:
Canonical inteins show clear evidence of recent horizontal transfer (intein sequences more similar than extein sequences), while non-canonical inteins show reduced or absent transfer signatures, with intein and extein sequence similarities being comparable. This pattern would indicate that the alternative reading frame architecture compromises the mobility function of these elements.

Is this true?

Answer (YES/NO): NO